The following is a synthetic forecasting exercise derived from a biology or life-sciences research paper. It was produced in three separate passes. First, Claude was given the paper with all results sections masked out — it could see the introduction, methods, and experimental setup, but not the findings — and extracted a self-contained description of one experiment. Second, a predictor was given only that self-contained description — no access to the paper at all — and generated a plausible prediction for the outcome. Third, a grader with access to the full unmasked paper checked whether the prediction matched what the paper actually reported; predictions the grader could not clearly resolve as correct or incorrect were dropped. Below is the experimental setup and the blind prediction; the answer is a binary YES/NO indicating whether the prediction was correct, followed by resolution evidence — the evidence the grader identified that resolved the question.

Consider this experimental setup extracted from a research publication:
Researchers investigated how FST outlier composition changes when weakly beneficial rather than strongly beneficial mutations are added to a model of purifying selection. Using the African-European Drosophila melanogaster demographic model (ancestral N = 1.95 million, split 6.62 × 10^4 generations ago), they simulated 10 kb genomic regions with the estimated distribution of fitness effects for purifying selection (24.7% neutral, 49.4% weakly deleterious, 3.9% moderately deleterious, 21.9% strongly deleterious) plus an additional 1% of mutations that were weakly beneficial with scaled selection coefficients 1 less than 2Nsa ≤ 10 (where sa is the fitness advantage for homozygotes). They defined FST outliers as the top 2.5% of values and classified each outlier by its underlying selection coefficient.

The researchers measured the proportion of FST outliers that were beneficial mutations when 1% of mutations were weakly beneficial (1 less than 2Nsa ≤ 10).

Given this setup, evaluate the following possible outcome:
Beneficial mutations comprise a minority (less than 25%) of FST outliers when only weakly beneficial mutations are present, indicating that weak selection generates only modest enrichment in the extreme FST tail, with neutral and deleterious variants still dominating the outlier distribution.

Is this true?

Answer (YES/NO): YES